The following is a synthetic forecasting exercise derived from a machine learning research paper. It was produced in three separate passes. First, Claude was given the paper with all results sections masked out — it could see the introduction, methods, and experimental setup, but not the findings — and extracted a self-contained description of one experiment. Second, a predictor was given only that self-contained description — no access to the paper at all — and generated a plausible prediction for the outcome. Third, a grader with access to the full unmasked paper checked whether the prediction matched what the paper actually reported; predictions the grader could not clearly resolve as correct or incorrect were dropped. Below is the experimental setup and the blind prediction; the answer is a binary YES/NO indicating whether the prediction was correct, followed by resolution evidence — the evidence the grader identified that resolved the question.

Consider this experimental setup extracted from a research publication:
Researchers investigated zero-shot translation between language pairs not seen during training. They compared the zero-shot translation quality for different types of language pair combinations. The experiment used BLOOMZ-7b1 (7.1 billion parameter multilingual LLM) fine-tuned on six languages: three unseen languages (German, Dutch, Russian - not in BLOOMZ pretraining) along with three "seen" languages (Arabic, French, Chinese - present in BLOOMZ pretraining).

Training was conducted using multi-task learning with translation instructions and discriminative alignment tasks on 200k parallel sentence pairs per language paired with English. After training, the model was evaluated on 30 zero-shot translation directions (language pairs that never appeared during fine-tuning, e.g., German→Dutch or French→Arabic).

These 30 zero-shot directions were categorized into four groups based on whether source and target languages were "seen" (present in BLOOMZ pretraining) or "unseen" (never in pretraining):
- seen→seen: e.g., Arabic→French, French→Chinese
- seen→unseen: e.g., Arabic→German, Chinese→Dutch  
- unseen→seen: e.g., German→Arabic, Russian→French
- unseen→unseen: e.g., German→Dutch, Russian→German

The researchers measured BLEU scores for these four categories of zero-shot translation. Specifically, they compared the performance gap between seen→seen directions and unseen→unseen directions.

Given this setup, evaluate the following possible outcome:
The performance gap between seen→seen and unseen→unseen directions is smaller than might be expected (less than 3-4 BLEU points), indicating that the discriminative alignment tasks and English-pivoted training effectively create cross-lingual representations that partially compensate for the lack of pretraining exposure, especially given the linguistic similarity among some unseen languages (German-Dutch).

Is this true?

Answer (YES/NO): NO